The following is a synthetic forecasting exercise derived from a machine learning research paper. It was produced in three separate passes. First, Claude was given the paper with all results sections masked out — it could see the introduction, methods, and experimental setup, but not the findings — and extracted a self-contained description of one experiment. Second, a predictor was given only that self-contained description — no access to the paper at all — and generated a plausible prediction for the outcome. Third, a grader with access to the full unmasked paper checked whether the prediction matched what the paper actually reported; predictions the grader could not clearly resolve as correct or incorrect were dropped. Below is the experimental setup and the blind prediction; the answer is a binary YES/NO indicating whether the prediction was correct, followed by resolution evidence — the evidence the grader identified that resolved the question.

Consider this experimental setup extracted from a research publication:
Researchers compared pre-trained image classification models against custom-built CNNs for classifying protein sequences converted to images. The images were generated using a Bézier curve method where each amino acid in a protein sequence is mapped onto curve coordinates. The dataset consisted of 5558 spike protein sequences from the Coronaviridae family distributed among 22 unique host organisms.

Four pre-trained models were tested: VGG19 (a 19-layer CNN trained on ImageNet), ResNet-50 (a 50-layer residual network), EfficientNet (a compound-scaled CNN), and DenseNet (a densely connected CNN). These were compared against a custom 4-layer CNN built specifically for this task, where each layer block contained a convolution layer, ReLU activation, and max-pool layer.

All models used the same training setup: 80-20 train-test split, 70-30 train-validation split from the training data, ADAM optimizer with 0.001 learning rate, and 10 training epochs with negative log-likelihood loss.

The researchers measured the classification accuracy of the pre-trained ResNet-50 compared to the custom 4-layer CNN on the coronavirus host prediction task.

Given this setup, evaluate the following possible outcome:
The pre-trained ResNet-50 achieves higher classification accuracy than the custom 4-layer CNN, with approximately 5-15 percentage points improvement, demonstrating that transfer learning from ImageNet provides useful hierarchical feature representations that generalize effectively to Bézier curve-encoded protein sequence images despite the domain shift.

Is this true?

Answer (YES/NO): NO